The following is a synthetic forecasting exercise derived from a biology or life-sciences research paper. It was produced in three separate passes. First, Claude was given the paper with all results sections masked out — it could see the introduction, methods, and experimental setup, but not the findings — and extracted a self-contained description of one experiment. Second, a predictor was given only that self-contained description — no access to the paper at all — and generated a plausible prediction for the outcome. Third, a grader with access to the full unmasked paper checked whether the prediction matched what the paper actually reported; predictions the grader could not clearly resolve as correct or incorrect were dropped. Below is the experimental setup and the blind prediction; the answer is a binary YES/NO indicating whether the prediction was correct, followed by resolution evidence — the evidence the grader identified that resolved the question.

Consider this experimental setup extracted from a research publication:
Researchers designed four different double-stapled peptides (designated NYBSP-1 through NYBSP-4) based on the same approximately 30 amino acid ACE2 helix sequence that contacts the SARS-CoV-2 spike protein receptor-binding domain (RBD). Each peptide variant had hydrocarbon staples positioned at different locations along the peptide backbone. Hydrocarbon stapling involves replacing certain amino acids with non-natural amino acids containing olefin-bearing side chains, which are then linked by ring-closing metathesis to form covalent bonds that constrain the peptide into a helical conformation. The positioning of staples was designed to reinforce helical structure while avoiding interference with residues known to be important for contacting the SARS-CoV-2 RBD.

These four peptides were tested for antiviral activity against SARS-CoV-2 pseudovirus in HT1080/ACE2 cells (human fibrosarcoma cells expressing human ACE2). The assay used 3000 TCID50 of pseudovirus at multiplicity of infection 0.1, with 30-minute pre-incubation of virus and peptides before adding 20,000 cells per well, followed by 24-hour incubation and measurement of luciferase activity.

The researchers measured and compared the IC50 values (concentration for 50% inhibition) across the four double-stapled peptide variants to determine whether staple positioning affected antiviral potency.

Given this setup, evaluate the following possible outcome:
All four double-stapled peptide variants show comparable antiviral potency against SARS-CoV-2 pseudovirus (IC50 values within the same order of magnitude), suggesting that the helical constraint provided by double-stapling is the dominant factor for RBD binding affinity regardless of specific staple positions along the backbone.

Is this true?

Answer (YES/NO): NO